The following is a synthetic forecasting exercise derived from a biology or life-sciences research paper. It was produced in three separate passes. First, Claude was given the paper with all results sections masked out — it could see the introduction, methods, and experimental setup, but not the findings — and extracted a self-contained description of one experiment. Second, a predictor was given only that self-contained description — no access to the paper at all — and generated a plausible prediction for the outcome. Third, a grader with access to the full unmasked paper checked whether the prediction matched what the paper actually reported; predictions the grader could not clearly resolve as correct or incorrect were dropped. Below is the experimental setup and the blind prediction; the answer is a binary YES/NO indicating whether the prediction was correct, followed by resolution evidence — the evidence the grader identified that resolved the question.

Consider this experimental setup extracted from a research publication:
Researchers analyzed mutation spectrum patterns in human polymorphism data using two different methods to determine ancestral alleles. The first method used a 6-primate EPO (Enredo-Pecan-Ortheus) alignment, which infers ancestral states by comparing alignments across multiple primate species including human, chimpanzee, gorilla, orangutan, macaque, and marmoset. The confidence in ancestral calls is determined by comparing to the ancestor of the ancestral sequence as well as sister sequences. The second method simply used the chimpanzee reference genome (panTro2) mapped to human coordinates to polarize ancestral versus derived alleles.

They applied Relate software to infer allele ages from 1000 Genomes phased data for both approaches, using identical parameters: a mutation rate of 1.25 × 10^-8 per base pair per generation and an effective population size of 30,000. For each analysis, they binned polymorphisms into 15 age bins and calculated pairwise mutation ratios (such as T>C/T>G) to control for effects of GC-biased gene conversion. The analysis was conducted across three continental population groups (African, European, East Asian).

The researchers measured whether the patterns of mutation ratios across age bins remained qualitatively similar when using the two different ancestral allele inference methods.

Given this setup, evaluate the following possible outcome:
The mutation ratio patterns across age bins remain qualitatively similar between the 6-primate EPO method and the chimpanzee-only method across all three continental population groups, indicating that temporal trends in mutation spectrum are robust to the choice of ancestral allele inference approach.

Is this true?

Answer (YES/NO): YES